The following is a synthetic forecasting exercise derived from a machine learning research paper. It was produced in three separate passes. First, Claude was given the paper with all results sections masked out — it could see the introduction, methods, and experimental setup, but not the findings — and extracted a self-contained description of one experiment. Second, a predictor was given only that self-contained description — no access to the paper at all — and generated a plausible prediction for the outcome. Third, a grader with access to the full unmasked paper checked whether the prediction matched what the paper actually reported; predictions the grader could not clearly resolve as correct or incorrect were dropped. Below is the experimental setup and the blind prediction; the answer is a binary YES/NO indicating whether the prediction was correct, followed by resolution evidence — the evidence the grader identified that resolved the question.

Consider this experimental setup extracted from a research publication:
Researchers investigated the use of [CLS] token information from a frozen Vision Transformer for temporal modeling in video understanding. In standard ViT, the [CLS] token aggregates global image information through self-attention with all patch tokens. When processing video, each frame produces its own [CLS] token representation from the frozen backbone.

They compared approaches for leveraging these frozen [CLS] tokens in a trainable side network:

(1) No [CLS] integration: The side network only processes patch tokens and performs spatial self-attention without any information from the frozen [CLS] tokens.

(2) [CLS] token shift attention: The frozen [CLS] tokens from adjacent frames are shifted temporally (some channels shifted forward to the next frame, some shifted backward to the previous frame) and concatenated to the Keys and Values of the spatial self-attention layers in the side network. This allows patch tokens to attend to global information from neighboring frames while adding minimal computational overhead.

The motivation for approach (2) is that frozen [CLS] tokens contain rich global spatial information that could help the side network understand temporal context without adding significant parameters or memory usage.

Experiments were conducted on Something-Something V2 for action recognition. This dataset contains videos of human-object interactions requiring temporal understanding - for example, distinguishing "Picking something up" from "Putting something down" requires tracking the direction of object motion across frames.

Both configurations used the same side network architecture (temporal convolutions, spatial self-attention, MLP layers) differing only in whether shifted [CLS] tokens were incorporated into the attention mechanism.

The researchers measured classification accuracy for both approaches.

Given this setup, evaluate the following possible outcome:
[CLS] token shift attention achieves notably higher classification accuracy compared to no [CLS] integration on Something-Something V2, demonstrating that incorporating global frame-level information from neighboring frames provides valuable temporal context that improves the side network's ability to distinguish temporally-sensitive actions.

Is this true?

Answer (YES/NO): NO